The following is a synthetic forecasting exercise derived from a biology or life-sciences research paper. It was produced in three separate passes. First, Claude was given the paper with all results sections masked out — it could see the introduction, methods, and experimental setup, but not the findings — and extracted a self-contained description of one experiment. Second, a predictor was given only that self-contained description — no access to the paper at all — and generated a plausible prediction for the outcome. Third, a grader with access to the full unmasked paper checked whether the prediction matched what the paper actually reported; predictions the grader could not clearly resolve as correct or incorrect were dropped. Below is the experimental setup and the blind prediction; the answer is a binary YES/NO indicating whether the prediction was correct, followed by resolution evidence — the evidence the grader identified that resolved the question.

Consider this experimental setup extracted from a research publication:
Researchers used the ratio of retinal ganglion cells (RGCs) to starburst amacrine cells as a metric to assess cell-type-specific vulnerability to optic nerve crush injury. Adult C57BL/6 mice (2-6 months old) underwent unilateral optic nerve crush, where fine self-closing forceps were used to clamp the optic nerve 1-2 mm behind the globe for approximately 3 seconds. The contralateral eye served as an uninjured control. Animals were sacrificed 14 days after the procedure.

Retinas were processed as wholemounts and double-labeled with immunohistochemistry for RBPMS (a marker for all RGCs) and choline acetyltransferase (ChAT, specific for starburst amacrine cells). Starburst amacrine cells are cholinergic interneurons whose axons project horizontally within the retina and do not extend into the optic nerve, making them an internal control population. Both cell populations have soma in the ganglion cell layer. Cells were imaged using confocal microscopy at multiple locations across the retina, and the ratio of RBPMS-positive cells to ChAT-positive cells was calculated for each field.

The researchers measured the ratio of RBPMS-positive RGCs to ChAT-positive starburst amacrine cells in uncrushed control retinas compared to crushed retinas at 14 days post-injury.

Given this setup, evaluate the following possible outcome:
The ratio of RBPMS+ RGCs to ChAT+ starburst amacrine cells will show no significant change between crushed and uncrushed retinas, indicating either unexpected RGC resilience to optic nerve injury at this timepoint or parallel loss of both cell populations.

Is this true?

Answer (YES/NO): NO